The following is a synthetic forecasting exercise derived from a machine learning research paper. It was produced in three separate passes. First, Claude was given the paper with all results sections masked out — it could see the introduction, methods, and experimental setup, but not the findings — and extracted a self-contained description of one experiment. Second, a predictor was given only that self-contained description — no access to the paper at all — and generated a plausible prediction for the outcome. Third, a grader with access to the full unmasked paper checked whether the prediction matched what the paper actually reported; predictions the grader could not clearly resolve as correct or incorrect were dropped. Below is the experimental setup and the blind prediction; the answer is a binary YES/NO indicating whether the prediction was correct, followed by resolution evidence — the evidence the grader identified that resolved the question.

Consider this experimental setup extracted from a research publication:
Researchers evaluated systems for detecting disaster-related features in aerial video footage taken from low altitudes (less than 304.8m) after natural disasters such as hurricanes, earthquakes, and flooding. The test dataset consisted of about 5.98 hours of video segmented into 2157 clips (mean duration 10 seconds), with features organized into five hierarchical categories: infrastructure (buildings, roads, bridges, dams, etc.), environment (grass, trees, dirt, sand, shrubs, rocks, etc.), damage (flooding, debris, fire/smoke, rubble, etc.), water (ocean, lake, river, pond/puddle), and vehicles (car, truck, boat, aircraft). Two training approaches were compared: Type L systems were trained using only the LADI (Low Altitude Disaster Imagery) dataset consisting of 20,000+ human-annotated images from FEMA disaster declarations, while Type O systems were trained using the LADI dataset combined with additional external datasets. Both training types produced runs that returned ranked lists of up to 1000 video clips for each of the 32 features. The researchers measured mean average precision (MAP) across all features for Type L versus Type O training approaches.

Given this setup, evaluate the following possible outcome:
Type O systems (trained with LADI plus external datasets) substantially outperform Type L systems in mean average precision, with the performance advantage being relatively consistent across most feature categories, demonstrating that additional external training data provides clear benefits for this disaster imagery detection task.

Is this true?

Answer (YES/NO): NO